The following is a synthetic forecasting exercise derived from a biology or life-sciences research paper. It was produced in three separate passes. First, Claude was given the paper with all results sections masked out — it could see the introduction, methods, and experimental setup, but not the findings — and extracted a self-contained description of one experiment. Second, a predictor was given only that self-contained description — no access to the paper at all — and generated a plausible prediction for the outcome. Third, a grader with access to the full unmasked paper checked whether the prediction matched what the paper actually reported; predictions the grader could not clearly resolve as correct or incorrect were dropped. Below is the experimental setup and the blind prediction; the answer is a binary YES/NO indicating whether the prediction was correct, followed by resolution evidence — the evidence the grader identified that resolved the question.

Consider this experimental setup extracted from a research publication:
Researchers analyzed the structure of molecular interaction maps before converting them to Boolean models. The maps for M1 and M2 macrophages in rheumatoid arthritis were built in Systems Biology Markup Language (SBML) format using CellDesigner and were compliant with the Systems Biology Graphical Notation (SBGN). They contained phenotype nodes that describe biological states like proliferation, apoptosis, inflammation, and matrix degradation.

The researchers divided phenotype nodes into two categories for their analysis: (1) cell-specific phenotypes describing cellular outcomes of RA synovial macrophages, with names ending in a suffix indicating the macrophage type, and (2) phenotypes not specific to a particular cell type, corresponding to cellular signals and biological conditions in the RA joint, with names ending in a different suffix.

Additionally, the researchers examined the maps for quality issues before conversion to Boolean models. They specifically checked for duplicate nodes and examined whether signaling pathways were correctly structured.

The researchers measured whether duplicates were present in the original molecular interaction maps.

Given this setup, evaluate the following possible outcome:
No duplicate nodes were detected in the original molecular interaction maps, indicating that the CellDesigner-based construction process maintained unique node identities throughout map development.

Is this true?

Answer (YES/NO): NO